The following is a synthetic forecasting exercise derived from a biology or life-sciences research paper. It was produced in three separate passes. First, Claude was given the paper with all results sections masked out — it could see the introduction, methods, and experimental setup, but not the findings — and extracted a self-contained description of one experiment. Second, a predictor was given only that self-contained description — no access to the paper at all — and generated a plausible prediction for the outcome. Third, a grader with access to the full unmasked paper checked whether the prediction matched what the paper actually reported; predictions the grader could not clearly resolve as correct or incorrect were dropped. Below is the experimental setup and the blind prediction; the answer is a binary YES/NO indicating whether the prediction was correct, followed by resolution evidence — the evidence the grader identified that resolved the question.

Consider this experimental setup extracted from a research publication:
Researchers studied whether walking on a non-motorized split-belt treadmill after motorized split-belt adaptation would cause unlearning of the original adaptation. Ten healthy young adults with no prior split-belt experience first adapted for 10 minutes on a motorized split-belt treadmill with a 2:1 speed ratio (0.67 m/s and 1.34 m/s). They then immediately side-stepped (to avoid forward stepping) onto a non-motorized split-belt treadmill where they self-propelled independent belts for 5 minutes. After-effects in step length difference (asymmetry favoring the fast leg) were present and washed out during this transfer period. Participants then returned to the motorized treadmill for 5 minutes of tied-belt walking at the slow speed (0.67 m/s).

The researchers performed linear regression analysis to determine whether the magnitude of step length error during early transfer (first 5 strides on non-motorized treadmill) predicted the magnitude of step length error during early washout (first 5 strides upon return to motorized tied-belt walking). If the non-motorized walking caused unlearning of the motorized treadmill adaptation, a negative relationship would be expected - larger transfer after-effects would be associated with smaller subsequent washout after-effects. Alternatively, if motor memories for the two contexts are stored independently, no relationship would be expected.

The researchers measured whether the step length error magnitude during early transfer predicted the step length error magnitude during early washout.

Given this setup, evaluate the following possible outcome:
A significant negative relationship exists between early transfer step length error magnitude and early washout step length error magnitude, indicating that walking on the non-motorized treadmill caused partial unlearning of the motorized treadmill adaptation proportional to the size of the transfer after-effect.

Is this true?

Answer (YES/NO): NO